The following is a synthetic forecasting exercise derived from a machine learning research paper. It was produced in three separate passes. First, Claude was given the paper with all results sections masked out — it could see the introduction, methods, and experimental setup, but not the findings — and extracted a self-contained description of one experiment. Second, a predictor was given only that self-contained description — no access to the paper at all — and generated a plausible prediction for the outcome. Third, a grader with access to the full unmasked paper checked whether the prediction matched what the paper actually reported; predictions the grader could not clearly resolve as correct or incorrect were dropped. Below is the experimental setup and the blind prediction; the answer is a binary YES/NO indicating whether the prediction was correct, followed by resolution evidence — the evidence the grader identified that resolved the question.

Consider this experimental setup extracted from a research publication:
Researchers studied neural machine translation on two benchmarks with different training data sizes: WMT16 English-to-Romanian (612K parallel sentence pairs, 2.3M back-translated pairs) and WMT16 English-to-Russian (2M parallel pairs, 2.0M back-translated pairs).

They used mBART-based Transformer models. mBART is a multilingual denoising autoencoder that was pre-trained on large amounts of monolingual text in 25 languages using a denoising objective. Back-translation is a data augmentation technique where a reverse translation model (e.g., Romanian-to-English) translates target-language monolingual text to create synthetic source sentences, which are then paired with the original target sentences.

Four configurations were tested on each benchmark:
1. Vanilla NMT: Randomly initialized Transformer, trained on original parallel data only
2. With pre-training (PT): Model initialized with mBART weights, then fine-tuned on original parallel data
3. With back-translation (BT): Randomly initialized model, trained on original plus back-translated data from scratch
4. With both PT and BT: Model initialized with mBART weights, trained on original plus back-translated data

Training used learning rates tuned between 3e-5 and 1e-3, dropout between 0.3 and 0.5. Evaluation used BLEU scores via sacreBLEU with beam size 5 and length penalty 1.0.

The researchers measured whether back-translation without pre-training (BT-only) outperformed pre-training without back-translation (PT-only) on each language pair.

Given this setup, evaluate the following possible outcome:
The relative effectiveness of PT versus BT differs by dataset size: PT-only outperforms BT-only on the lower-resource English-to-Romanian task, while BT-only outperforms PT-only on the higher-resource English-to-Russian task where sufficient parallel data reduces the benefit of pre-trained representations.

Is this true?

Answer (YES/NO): NO